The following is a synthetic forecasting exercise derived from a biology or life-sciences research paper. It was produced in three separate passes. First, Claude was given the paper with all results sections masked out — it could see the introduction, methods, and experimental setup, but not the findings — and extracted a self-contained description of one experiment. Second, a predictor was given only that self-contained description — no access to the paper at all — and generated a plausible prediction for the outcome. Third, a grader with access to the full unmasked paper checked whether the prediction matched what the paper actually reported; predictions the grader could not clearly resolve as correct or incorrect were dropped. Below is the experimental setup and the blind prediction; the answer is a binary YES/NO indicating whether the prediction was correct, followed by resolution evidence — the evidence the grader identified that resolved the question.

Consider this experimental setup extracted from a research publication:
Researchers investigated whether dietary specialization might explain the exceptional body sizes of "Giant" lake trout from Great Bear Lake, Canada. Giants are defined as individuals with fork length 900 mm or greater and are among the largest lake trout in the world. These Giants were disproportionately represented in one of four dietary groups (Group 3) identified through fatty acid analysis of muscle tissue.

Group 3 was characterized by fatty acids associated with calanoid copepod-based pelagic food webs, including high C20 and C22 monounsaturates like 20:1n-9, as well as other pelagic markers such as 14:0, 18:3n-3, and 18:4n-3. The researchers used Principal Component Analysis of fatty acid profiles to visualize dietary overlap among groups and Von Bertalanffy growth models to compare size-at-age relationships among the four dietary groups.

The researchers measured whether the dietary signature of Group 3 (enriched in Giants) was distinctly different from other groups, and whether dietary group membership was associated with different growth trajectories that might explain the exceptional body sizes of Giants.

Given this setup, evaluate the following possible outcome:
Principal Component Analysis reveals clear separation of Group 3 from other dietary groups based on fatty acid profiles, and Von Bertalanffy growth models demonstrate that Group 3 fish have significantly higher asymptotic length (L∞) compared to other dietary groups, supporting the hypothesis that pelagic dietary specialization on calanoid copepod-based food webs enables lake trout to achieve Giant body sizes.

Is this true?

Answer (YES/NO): NO